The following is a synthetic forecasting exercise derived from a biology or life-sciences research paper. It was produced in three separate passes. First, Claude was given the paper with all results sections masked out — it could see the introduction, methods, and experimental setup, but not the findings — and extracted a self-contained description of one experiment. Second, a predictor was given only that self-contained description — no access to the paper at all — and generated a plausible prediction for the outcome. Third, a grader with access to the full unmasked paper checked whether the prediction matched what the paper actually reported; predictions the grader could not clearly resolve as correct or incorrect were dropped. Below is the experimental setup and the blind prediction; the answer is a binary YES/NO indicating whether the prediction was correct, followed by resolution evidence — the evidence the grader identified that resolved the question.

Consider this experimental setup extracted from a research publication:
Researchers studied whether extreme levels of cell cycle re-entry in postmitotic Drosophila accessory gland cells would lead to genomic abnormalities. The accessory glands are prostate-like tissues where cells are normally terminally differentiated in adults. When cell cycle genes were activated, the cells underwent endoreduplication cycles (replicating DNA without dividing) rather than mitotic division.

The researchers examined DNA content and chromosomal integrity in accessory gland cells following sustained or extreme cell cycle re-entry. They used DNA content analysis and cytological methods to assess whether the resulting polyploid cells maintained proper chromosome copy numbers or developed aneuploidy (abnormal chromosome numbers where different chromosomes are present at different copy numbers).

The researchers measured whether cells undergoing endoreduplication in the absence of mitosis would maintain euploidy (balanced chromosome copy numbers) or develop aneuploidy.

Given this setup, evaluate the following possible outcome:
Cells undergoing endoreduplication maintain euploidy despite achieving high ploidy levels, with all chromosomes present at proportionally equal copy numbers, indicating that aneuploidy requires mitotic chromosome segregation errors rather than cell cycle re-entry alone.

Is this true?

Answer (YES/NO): NO